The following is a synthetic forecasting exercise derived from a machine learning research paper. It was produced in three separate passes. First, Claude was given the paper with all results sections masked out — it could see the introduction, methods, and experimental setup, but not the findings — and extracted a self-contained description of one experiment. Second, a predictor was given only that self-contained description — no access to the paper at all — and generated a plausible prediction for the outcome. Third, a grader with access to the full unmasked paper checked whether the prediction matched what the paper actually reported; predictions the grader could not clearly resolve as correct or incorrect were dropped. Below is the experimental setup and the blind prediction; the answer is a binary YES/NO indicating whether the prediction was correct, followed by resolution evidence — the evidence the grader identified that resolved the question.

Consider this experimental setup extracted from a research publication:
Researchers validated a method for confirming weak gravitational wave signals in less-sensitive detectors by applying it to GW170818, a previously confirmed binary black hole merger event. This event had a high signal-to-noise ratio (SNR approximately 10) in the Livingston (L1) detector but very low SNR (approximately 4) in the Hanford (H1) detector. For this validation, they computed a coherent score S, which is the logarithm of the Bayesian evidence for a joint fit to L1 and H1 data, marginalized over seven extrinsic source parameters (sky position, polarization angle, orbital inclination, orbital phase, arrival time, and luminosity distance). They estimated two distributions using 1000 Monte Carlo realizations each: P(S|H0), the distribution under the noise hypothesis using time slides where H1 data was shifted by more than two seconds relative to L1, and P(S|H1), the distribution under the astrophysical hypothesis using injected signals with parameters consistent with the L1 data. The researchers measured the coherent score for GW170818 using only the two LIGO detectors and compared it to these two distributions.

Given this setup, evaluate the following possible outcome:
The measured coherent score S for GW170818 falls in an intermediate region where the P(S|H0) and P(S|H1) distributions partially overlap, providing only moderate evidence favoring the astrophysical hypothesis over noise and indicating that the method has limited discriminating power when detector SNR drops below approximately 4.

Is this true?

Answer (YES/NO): NO